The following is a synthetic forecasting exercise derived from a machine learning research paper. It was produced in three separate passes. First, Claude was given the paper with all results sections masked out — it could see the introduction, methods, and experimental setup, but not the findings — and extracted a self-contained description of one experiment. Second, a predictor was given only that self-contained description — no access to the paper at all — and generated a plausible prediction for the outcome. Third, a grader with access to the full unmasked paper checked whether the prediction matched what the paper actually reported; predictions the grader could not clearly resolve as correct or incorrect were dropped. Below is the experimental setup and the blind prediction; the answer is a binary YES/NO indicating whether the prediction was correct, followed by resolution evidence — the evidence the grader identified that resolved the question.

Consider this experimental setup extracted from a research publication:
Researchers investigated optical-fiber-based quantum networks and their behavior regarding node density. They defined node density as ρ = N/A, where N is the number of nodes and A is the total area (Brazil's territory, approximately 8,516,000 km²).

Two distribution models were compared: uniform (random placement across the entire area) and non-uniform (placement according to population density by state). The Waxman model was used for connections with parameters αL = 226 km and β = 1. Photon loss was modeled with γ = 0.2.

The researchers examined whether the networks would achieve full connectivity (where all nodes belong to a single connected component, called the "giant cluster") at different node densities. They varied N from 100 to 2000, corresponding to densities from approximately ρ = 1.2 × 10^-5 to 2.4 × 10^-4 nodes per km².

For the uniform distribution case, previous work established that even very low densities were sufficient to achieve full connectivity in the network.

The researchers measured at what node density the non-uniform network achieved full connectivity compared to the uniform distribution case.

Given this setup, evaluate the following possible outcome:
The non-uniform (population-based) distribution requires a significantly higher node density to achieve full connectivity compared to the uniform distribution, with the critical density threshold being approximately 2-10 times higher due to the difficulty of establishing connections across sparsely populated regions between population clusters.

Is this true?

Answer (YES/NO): NO